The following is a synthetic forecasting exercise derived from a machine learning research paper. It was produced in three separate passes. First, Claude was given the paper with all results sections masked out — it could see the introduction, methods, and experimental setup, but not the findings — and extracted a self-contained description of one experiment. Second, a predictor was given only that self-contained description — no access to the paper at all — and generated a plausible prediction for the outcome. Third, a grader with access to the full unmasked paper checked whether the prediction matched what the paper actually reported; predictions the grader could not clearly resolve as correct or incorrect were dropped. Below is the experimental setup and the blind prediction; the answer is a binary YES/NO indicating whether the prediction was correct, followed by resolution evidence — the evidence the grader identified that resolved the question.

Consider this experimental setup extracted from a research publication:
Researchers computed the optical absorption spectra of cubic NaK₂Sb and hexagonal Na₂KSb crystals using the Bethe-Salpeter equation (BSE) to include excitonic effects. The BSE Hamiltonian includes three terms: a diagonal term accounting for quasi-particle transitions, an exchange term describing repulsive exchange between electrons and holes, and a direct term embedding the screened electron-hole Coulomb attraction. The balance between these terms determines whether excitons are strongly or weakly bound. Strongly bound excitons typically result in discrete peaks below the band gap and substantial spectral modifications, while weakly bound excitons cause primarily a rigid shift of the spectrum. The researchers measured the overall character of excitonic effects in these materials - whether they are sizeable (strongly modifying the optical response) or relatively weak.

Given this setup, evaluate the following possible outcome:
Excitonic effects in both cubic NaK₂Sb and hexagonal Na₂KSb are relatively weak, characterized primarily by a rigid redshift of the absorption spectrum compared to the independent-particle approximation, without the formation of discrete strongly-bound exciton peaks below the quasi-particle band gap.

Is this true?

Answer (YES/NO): YES